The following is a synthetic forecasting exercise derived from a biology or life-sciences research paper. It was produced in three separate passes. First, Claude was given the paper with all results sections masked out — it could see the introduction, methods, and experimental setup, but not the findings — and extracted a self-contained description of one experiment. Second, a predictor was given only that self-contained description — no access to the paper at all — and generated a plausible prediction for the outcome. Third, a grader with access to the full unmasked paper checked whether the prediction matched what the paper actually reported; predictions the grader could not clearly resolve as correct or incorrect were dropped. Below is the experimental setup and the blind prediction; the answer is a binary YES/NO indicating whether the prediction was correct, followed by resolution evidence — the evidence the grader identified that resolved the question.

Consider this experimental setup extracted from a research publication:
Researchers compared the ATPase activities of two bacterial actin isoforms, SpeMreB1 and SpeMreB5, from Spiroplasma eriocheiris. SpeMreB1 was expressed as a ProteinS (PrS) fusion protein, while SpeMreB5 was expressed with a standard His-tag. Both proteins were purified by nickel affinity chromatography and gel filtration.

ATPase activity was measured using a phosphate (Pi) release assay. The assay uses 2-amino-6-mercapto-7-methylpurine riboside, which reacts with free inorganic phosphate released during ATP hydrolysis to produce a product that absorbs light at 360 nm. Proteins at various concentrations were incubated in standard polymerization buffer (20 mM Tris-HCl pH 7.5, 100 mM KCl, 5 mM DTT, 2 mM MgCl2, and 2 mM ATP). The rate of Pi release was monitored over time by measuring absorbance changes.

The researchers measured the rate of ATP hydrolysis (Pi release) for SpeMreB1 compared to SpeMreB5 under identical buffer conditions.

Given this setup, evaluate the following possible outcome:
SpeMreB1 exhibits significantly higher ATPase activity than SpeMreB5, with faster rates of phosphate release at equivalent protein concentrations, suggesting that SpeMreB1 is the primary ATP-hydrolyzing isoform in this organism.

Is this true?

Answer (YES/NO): YES